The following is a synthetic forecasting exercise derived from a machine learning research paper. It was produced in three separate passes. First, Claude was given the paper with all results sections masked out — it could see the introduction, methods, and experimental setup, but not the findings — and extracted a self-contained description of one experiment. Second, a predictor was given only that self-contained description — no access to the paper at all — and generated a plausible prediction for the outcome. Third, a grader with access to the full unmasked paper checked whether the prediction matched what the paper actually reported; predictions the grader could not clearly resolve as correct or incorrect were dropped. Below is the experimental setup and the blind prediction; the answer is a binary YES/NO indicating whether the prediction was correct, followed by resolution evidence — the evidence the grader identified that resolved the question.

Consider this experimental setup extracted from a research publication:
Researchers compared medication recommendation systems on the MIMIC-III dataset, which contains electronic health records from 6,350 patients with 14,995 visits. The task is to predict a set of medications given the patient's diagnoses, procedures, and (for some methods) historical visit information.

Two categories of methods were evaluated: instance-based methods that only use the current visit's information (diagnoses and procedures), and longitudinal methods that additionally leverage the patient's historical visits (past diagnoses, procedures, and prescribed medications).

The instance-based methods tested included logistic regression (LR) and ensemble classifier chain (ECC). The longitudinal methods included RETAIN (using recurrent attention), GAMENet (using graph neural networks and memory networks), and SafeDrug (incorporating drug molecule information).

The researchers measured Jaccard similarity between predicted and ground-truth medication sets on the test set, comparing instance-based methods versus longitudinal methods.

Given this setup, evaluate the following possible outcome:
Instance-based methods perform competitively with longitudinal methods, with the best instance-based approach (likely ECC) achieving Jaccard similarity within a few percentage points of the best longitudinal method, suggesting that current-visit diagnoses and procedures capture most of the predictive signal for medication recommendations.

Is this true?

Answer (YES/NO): YES